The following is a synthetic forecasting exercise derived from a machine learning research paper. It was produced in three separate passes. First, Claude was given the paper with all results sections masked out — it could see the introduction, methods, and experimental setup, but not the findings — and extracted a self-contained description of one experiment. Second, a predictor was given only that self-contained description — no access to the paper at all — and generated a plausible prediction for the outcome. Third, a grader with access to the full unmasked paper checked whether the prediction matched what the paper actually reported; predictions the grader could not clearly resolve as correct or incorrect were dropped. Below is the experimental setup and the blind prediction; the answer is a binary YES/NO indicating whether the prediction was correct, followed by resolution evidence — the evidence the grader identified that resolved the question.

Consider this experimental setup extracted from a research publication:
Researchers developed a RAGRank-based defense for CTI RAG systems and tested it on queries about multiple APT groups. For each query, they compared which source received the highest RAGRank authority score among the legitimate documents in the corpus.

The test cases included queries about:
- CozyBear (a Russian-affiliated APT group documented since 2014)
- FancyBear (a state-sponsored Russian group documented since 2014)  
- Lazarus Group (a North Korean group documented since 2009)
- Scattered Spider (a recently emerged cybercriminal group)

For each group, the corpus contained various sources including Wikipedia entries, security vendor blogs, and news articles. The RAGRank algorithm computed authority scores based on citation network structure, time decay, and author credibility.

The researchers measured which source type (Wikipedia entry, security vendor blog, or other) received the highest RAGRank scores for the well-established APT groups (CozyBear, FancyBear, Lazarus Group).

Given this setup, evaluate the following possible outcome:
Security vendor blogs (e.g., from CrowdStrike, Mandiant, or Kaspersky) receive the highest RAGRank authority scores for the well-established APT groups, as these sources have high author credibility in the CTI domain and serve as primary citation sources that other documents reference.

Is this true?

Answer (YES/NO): NO